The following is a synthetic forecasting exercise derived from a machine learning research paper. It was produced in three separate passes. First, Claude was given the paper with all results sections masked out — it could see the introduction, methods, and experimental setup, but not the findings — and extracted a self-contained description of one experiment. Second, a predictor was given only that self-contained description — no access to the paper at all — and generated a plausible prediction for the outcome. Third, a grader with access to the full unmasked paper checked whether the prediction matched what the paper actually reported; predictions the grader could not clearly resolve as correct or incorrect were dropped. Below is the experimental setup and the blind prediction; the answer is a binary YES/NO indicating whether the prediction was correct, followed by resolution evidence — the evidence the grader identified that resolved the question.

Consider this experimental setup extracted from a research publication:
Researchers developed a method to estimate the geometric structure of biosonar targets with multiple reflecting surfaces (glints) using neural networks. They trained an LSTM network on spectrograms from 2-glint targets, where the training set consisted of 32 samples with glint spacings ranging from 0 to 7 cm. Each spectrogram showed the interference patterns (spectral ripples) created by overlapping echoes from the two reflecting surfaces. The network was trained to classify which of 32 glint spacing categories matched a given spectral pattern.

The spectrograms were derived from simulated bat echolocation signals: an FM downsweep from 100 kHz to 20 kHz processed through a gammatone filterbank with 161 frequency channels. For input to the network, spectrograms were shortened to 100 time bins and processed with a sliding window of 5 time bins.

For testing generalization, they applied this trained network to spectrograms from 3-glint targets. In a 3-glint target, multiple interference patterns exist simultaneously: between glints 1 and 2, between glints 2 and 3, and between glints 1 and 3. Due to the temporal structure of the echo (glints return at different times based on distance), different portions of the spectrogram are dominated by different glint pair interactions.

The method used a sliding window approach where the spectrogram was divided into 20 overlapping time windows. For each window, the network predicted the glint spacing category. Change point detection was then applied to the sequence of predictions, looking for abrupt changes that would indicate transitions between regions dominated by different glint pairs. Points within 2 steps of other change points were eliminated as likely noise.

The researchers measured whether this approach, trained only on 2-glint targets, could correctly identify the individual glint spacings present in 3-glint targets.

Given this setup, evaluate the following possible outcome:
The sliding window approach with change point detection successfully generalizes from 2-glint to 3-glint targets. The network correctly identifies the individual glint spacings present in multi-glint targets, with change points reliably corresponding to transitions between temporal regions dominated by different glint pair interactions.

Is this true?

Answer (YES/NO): NO